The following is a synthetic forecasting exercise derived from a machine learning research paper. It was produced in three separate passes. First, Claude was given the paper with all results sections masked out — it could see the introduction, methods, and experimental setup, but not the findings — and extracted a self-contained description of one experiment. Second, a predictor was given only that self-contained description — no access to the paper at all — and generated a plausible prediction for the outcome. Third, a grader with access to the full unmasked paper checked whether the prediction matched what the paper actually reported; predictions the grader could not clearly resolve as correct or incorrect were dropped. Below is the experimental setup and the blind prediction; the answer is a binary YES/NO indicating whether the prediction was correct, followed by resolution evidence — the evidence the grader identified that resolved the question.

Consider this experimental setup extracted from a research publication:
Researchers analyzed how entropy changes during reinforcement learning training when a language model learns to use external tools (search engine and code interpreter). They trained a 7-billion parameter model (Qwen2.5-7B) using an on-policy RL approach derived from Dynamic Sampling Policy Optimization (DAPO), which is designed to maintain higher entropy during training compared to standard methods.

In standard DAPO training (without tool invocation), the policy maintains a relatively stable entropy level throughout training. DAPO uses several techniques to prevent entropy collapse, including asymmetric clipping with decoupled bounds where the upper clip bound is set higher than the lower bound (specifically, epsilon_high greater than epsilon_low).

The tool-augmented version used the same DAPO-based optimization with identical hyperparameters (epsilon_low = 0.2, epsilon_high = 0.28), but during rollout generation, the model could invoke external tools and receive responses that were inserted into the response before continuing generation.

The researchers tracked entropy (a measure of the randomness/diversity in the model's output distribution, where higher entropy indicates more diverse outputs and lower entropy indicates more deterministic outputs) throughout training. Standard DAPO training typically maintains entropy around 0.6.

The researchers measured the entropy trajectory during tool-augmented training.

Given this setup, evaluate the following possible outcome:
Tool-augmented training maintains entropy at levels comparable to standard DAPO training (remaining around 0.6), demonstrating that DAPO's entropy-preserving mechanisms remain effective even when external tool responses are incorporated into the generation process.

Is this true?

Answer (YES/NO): NO